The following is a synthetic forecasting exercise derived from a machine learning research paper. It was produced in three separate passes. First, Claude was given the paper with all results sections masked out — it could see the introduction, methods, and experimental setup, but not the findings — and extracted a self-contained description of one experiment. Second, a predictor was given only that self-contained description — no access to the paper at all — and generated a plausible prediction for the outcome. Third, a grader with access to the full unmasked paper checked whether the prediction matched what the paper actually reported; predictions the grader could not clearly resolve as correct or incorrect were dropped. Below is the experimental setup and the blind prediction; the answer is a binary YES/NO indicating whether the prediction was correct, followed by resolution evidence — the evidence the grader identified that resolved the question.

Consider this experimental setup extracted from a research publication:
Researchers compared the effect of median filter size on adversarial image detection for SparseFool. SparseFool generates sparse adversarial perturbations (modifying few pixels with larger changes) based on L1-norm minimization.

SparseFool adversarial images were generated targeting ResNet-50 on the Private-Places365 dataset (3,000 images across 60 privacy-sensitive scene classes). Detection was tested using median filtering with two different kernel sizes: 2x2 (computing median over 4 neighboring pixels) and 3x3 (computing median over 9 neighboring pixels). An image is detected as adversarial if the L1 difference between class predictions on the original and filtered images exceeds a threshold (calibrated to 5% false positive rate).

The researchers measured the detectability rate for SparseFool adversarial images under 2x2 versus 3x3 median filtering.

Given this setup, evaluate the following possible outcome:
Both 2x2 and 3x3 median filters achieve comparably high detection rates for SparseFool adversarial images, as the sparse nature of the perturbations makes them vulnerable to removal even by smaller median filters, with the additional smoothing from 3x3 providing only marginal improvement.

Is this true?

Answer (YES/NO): NO